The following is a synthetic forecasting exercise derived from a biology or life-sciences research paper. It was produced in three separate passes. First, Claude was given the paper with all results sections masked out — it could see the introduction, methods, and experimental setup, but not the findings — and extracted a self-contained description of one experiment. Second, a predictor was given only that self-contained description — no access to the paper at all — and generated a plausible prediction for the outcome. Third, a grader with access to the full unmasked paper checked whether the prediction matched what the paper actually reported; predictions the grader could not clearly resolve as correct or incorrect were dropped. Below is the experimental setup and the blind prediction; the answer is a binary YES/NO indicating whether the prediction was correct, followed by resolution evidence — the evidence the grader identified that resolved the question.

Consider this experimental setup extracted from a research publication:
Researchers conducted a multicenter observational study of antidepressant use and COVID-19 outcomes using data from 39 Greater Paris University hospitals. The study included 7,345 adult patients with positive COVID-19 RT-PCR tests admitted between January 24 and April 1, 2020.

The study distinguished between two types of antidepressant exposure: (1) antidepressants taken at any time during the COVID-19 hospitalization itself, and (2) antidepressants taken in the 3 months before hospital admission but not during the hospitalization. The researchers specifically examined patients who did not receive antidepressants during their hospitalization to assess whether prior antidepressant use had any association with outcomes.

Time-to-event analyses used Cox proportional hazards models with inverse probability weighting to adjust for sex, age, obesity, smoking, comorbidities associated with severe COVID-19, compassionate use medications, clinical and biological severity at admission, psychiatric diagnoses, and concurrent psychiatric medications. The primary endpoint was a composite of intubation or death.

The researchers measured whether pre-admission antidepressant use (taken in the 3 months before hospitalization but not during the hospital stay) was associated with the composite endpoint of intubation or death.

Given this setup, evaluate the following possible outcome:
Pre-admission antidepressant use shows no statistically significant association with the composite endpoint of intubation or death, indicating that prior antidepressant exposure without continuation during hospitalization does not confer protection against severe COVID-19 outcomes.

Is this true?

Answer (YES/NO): YES